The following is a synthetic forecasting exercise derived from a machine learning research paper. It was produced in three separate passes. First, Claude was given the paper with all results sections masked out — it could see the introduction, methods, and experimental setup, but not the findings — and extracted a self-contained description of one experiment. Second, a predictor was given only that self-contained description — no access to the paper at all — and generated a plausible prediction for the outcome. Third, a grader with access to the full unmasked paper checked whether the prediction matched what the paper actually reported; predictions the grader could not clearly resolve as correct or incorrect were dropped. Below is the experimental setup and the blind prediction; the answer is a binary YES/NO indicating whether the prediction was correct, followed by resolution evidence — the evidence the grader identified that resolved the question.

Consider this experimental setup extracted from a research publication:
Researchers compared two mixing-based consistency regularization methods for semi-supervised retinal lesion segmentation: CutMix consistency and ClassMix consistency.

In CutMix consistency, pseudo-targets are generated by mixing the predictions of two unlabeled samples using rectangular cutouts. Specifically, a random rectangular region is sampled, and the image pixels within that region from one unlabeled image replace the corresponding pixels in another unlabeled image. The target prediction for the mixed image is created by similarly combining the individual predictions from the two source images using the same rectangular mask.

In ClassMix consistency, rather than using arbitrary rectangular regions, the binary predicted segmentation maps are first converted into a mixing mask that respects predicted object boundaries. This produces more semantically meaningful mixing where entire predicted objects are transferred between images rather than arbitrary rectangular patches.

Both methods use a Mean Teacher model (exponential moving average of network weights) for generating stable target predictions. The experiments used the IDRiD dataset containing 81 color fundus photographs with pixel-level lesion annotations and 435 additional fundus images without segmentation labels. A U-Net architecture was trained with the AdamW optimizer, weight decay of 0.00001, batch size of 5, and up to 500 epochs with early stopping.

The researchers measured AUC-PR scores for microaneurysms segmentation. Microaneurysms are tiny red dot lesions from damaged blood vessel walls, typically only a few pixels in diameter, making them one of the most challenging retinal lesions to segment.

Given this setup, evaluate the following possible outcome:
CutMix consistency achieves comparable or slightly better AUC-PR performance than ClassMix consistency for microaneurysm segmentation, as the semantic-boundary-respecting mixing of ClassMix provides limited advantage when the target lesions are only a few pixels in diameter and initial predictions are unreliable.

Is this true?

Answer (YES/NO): NO